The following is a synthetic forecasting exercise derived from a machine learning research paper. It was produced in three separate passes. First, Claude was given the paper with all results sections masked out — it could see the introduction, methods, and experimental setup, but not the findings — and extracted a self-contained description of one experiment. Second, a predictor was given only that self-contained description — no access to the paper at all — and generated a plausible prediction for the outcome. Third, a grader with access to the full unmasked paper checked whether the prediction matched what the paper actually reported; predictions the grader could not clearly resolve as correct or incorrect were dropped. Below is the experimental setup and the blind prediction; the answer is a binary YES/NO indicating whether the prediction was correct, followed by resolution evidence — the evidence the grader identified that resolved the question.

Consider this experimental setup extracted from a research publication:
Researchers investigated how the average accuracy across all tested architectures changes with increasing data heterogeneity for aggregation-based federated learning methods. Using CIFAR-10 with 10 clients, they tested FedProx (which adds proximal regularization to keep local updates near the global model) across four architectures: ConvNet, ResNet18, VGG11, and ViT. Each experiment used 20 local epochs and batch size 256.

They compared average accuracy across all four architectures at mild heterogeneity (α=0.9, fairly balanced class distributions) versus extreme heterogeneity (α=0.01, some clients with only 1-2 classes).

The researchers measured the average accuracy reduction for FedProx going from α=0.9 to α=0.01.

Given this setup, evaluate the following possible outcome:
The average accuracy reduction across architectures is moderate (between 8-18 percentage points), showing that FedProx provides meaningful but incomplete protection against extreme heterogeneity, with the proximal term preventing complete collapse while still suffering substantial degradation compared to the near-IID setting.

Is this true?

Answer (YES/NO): NO